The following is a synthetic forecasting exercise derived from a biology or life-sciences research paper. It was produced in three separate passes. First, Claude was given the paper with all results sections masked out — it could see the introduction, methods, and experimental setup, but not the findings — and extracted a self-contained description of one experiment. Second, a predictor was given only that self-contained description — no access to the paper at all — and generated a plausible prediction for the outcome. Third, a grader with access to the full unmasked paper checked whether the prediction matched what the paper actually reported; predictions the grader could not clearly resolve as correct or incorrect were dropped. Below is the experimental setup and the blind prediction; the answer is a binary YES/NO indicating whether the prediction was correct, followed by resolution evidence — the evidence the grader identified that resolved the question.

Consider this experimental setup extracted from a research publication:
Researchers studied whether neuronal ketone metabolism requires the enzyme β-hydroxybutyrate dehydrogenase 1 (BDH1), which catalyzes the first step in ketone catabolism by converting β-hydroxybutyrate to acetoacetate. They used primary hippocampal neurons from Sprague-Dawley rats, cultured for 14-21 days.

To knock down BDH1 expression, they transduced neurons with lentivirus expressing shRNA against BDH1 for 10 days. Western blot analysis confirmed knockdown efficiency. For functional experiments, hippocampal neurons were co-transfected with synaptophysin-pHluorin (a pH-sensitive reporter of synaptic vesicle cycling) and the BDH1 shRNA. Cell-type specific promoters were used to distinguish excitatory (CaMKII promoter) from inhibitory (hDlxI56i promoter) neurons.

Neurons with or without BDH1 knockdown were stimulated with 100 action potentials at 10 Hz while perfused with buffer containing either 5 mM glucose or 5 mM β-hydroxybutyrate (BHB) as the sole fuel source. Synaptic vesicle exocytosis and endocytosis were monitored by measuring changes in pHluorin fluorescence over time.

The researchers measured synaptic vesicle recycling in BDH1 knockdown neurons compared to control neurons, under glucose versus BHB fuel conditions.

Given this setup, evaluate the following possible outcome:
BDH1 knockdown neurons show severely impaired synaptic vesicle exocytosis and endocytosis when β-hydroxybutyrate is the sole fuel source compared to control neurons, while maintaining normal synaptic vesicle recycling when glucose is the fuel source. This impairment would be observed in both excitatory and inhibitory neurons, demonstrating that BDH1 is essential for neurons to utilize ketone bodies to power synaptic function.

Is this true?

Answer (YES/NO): YES